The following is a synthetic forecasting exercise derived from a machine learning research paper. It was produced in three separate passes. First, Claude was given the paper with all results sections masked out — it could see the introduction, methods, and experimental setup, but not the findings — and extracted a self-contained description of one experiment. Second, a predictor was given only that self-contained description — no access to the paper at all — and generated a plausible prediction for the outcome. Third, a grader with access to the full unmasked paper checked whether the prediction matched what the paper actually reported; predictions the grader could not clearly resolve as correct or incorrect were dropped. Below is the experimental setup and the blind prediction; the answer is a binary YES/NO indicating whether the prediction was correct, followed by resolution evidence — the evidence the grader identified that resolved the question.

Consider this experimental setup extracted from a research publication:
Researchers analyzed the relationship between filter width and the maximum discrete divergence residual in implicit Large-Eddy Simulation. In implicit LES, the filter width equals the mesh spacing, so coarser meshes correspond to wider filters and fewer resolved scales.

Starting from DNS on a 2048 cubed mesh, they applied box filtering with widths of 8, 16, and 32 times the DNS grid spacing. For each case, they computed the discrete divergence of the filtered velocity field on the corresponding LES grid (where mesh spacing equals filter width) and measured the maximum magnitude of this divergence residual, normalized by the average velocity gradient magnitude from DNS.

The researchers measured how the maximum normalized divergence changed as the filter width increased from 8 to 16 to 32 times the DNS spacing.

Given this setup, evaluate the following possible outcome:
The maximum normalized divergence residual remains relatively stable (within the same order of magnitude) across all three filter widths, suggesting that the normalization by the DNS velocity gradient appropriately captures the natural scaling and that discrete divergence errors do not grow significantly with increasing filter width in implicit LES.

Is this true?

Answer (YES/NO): YES